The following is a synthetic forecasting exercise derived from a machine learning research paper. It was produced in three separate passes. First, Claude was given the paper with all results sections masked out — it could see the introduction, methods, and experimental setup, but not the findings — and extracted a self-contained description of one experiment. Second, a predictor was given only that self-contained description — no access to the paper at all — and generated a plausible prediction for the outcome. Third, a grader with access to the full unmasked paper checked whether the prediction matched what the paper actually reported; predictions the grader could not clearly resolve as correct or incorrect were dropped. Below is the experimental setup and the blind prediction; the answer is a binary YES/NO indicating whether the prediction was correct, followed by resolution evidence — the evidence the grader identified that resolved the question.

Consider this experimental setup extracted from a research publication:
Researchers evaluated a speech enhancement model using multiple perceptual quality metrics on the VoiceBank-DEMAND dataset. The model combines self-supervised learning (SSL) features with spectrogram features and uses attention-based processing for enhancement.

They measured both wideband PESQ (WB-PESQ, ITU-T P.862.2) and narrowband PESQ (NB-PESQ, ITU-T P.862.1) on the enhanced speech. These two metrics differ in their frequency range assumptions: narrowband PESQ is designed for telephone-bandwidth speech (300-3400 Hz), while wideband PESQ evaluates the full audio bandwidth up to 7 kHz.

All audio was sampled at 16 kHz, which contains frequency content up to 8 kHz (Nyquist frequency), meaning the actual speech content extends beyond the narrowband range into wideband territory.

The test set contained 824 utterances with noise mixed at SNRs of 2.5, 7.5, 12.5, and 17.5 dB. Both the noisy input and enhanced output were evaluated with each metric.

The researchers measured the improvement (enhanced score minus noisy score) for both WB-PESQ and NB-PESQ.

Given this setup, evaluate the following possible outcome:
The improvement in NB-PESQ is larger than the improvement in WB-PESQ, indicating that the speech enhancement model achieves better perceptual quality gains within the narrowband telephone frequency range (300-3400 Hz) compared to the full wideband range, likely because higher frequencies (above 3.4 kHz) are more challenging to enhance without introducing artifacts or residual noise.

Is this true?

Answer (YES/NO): YES